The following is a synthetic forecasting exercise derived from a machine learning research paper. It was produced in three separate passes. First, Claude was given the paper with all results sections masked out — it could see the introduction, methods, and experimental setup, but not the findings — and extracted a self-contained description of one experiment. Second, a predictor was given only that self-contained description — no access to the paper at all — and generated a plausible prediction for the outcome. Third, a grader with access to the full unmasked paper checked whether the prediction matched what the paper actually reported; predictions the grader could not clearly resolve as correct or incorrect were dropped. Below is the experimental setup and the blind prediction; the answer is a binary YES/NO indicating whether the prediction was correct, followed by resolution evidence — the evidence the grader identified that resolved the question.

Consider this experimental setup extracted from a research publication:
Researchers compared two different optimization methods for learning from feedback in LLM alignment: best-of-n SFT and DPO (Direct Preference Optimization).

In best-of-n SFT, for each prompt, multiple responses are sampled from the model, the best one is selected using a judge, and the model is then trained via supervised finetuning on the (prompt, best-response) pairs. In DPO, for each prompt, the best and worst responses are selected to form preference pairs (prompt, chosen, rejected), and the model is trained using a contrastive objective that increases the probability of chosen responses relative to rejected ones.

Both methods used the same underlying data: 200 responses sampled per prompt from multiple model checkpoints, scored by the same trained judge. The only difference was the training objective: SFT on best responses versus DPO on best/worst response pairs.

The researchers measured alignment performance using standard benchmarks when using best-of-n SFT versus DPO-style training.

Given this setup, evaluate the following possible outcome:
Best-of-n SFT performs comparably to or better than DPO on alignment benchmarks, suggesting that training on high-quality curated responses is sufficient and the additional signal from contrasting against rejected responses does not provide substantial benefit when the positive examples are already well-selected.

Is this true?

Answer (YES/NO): YES